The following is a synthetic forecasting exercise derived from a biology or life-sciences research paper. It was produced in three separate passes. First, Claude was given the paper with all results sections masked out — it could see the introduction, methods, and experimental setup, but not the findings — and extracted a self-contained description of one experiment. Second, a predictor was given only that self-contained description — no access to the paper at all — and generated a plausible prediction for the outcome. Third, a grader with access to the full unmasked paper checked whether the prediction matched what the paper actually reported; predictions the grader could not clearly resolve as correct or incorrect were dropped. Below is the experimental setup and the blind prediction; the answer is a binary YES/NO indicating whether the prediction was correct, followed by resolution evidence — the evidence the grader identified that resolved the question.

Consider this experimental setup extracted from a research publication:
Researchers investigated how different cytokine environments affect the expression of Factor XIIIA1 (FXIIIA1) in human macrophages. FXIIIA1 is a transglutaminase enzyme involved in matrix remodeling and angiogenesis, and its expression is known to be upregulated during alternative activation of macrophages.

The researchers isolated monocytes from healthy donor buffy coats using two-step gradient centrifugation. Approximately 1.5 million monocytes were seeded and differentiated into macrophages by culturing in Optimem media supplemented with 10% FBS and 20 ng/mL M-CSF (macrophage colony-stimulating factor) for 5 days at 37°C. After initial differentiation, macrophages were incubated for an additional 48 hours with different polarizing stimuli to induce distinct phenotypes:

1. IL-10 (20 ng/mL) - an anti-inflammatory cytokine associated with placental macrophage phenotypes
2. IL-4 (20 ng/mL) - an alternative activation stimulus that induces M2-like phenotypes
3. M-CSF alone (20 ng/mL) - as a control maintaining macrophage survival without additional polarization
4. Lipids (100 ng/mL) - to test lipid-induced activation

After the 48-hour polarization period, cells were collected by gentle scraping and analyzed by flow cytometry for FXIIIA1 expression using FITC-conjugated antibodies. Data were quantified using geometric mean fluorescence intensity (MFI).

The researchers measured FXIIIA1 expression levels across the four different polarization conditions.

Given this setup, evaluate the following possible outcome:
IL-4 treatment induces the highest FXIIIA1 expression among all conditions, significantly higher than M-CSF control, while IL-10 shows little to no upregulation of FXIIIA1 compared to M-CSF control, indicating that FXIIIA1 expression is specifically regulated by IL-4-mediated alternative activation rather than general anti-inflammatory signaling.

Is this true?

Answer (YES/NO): NO